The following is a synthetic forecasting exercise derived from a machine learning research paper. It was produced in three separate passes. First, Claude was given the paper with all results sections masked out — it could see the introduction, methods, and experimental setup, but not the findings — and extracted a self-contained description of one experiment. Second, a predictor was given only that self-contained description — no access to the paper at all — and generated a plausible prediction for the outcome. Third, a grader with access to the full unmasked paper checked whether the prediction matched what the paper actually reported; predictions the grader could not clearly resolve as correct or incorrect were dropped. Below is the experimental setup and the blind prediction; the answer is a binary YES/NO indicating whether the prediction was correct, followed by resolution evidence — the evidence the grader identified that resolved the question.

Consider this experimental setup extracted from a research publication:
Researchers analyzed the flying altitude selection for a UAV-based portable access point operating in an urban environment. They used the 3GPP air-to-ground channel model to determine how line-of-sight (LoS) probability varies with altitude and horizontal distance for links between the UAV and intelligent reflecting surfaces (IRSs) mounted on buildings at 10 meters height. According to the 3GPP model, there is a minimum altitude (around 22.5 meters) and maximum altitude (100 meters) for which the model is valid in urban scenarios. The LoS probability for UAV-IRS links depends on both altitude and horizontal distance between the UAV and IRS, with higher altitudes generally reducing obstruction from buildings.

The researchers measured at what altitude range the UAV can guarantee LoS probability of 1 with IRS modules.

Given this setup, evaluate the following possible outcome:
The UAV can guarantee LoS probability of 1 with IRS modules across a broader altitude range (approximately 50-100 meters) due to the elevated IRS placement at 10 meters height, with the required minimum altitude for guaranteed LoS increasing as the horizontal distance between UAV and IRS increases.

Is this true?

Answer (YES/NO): NO